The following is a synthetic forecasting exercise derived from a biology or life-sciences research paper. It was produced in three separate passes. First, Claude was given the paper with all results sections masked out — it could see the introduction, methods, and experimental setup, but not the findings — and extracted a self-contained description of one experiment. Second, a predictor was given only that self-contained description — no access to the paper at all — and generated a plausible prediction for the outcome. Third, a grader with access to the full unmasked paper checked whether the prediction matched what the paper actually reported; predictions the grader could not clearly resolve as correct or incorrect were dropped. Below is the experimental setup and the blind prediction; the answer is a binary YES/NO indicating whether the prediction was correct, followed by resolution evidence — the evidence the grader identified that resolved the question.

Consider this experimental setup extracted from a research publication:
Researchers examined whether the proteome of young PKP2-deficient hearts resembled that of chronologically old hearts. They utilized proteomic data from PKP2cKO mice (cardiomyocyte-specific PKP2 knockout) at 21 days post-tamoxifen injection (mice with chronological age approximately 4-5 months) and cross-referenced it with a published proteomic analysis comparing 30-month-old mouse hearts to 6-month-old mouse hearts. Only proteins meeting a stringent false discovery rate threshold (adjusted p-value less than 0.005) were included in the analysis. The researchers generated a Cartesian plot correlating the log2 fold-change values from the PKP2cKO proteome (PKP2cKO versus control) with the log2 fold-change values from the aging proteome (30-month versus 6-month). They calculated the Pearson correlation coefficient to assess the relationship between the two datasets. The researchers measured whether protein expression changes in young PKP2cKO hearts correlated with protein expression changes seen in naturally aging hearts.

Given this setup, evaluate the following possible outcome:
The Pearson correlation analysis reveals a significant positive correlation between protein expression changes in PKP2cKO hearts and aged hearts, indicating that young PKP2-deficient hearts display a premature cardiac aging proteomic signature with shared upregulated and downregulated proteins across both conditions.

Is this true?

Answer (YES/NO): YES